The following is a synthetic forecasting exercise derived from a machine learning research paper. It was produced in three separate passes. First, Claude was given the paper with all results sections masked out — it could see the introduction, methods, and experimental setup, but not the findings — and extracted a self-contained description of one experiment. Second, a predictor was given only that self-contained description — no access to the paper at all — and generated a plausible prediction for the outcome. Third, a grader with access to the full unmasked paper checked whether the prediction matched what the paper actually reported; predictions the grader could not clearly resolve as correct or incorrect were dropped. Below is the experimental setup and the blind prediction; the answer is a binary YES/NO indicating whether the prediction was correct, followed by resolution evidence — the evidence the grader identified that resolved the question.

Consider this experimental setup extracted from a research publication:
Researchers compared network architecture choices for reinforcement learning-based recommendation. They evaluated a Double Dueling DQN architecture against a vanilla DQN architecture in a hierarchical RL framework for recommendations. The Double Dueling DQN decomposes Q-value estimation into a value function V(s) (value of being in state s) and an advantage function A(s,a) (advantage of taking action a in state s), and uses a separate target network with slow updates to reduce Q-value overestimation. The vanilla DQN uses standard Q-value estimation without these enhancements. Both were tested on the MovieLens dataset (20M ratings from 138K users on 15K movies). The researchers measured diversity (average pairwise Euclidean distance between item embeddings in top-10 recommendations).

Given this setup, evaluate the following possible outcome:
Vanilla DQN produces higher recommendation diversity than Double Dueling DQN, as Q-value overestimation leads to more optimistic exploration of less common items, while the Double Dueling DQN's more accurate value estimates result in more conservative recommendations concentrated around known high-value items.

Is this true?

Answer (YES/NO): NO